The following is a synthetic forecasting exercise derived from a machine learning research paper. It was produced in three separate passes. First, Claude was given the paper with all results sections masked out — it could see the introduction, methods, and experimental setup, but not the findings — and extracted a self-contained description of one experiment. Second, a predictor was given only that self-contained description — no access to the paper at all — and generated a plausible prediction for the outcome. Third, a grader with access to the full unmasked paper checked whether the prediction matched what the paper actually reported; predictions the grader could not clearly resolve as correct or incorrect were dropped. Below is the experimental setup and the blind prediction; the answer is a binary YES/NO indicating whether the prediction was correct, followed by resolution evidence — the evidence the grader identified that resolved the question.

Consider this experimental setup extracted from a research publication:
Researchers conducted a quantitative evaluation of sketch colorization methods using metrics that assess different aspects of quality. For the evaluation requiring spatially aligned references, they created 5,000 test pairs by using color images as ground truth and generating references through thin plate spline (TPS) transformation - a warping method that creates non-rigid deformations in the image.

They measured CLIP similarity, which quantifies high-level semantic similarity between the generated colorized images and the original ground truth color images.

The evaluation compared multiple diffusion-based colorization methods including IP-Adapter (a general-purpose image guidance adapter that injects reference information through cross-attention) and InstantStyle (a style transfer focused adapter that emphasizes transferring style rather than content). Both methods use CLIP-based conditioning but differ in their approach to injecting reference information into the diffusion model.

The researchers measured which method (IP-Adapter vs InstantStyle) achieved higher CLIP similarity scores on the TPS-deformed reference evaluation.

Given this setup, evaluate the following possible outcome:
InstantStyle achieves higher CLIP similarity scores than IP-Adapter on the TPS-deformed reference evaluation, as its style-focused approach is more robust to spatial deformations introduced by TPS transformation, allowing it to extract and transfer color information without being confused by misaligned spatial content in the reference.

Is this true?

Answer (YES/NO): NO